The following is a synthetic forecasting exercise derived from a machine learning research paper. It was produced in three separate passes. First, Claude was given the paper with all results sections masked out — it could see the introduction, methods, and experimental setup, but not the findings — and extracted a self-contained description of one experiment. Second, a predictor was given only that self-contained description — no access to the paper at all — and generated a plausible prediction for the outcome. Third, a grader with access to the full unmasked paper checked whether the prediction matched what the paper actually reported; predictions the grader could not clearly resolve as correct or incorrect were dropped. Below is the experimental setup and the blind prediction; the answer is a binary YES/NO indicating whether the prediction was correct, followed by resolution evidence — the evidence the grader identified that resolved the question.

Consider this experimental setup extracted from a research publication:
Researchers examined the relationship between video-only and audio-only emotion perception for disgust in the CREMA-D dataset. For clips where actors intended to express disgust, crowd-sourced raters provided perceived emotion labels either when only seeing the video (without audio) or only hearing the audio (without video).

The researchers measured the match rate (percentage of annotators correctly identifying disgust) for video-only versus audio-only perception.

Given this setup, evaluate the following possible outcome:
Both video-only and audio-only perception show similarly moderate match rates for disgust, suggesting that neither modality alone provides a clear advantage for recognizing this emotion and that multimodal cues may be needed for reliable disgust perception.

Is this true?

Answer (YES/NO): NO